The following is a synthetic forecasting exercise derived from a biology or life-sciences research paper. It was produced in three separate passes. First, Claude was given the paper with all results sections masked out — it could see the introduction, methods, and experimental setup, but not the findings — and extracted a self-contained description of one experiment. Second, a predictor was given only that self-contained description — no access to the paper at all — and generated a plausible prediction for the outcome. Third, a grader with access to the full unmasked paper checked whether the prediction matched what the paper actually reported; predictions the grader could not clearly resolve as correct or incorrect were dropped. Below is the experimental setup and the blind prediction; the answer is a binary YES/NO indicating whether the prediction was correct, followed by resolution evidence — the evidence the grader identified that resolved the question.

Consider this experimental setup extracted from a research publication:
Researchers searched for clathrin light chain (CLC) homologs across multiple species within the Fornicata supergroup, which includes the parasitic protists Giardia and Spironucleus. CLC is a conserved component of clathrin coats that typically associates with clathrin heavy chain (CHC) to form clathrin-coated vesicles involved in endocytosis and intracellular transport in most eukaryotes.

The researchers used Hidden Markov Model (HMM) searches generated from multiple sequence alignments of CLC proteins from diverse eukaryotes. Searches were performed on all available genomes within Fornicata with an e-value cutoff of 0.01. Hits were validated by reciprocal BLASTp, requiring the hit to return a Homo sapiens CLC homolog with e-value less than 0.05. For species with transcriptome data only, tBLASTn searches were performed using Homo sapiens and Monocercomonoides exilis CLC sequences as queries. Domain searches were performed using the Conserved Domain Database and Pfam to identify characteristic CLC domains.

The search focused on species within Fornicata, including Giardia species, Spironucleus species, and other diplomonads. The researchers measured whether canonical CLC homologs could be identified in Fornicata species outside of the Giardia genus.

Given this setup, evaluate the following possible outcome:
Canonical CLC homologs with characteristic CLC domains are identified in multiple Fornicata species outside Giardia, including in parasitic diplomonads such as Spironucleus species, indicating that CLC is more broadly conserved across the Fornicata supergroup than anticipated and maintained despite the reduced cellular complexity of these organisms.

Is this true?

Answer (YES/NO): NO